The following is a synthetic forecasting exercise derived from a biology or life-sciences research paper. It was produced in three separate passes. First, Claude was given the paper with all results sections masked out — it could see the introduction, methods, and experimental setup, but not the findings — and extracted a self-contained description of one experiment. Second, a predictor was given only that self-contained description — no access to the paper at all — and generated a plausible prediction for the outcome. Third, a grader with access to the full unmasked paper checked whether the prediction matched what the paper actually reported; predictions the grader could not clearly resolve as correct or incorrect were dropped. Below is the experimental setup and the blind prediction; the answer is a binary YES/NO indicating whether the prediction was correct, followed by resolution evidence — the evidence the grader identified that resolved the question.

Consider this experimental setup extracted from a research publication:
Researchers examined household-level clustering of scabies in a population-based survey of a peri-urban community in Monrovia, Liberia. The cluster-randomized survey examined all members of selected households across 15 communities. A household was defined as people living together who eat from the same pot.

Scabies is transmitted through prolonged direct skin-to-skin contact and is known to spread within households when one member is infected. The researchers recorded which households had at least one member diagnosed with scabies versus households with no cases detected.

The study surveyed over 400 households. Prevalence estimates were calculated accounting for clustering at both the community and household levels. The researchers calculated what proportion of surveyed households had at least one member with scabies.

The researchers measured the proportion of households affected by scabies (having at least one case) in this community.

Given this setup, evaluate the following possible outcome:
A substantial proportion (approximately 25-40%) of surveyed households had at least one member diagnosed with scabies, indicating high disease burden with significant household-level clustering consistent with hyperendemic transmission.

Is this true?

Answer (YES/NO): NO